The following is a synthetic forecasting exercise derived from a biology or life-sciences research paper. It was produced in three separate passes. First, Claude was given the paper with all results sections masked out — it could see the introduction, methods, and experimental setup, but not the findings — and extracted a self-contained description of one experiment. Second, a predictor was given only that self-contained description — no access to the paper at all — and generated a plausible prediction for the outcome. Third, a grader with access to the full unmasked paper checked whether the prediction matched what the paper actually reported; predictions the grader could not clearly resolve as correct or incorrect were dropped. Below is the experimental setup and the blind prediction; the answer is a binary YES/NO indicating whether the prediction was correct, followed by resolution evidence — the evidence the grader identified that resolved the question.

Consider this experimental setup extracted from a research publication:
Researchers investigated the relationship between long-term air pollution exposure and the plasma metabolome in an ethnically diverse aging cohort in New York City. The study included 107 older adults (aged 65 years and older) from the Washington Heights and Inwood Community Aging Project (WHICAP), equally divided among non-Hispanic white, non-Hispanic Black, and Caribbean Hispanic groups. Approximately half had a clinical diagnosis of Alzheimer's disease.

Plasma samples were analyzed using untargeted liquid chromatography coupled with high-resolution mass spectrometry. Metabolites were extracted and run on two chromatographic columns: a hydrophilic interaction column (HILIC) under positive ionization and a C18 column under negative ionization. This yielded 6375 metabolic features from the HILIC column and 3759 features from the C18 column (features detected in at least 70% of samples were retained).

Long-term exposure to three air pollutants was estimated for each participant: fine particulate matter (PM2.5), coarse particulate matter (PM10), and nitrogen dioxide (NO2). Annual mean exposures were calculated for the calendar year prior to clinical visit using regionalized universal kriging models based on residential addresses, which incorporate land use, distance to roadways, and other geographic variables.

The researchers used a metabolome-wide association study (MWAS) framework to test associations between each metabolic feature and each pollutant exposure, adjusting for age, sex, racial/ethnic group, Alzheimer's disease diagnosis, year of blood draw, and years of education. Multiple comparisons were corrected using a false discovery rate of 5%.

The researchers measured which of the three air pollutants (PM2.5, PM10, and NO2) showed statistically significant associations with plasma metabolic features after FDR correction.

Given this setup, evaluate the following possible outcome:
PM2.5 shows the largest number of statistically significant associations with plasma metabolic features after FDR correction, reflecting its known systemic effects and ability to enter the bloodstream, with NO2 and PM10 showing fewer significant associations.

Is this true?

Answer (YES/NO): YES